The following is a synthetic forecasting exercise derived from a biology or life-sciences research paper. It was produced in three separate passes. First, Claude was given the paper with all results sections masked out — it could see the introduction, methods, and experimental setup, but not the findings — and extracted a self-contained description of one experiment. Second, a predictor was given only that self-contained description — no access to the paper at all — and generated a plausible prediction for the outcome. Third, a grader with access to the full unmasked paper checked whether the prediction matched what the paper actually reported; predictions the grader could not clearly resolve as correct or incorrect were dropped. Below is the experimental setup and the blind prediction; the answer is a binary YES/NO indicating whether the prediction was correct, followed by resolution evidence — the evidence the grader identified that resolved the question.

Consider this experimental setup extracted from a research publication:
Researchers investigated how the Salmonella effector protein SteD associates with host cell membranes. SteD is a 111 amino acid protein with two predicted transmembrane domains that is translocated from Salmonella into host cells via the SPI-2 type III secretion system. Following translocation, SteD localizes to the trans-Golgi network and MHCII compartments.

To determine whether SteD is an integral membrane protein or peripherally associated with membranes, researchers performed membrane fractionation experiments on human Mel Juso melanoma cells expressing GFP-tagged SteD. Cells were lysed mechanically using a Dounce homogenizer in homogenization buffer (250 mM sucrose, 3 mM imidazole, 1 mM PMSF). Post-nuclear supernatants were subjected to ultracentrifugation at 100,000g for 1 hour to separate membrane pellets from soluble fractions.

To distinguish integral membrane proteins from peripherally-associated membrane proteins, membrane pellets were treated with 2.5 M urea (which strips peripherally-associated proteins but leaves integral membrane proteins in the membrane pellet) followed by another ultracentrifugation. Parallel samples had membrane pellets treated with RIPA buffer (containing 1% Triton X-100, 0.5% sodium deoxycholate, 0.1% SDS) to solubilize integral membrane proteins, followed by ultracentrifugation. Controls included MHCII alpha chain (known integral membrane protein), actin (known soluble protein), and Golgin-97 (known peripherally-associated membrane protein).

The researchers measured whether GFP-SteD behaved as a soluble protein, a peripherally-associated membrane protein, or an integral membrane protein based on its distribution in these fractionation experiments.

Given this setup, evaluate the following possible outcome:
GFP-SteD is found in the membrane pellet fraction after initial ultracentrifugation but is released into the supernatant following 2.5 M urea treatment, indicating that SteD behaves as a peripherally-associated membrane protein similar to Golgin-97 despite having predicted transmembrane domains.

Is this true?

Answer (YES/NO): NO